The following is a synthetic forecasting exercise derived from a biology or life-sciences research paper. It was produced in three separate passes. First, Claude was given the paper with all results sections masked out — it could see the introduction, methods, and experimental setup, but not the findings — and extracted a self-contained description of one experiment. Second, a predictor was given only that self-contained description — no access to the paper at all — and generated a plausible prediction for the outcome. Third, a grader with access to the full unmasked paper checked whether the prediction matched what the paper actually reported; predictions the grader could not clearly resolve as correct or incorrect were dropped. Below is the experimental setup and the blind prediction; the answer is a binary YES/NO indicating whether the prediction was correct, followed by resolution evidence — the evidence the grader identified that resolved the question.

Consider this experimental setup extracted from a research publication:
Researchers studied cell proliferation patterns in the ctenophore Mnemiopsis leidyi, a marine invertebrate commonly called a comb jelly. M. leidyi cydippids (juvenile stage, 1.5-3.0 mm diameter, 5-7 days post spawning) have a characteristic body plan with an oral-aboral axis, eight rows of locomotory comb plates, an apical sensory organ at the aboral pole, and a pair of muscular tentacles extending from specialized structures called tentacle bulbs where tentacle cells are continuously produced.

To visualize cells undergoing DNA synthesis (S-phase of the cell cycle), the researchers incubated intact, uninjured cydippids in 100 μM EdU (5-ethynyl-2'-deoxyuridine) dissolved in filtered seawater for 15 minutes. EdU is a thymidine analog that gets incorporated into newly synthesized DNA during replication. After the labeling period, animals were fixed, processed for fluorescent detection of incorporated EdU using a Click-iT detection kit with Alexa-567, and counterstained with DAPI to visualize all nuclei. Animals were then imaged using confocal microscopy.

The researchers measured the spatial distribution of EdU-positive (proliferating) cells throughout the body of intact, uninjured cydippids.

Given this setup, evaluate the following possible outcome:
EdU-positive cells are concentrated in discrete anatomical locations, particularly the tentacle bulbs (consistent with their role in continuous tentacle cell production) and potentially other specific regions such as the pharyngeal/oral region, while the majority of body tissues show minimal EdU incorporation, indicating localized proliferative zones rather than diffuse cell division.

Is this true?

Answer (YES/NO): YES